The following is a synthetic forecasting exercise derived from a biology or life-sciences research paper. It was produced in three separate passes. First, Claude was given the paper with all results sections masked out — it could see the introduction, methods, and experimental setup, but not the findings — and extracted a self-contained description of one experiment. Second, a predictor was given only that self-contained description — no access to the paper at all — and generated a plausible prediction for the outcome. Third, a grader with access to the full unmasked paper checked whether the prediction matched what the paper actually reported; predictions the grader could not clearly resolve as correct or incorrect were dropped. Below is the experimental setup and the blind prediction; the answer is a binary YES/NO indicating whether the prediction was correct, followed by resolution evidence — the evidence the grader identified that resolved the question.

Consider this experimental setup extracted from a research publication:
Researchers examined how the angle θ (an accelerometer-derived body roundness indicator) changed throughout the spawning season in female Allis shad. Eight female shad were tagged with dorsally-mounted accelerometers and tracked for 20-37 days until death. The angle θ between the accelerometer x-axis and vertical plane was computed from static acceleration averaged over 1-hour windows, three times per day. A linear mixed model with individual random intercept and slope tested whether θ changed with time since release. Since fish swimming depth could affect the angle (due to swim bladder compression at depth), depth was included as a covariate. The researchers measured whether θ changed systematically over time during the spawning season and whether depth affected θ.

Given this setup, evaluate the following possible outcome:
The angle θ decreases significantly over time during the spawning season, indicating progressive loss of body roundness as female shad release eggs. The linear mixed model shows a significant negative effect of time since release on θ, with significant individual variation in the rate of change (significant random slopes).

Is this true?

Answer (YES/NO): NO